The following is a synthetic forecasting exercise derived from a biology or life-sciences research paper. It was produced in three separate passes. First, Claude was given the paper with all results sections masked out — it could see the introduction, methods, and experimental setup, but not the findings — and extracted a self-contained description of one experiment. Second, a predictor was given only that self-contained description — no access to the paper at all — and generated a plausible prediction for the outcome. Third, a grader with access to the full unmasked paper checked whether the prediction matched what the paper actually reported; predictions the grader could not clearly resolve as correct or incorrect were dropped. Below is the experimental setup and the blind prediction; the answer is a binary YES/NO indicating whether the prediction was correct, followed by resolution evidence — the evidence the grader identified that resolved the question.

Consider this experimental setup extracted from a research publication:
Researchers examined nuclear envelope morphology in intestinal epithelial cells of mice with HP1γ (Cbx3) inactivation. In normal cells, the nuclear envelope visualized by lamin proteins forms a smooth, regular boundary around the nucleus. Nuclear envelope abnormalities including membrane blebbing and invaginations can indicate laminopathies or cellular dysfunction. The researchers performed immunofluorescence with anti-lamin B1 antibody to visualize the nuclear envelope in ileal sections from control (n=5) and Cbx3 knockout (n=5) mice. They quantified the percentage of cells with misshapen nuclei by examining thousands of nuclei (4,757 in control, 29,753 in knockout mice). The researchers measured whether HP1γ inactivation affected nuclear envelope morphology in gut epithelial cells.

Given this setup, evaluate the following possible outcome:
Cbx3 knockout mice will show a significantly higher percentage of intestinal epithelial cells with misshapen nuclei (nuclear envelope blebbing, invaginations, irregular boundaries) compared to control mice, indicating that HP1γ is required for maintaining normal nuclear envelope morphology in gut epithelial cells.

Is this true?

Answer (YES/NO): YES